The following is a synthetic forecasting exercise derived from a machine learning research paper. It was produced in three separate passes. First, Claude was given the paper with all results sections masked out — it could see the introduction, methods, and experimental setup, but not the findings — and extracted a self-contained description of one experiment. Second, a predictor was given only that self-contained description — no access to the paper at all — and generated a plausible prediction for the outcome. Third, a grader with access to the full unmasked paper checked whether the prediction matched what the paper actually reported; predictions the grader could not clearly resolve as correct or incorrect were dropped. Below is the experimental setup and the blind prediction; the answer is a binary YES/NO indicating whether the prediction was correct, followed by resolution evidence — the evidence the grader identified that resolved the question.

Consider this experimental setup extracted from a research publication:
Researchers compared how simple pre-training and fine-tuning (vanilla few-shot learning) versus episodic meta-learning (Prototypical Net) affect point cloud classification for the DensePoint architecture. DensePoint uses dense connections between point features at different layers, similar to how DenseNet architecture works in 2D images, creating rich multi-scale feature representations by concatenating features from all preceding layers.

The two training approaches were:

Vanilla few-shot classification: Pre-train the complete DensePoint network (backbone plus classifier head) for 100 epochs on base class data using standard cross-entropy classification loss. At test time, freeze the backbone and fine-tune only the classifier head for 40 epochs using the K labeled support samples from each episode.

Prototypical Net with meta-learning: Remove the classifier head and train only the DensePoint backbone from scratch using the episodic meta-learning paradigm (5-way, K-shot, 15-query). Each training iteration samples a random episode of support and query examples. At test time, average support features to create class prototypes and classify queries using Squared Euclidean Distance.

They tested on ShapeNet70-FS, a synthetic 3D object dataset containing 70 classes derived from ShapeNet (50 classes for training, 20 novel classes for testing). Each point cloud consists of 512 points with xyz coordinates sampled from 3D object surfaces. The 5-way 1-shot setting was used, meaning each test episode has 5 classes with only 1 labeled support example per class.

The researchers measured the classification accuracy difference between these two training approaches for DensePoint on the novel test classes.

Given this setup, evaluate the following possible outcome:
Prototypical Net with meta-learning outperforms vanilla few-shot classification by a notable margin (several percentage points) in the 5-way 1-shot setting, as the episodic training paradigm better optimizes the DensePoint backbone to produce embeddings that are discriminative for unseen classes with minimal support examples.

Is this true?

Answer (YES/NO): YES